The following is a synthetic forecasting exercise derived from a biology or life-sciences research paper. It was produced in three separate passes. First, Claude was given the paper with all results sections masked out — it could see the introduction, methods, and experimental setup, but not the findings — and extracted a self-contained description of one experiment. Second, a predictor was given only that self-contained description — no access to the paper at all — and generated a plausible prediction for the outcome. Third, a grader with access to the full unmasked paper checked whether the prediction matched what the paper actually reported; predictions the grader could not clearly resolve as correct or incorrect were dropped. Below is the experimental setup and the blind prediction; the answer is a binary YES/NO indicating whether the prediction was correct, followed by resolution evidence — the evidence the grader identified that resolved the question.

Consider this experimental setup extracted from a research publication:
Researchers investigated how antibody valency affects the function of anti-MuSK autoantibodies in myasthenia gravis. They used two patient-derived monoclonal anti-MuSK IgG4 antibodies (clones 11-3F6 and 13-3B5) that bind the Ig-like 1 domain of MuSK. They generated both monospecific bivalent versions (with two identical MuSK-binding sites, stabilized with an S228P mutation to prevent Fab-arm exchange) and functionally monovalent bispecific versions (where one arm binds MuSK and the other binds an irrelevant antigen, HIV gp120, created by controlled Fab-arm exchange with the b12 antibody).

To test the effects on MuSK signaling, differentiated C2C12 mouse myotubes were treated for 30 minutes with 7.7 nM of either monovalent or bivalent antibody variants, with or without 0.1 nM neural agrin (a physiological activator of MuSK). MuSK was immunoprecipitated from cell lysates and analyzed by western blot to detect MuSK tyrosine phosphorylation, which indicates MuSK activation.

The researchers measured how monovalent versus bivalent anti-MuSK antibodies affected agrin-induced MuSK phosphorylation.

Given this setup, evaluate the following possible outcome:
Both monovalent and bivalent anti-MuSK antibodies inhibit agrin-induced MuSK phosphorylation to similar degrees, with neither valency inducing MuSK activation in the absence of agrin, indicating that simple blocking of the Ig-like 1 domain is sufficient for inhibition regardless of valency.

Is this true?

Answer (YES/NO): NO